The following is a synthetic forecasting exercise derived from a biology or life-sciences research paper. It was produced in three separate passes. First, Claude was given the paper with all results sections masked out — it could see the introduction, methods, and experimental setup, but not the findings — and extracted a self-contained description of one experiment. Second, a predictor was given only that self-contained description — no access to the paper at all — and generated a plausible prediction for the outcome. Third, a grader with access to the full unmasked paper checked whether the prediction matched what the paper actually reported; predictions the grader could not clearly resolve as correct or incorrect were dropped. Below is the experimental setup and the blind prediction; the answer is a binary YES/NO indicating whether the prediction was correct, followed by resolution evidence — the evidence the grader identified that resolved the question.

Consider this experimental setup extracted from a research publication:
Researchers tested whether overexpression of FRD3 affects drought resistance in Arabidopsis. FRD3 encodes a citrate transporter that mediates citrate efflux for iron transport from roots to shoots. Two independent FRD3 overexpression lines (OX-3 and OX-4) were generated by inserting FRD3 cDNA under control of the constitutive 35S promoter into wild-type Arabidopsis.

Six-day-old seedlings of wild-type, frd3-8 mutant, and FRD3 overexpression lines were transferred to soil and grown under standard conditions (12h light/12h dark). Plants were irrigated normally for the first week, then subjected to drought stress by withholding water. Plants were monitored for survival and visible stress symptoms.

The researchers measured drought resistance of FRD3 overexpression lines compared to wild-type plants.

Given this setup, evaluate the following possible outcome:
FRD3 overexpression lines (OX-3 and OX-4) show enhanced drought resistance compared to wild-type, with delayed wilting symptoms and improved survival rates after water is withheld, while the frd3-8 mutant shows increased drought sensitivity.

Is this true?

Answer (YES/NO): NO